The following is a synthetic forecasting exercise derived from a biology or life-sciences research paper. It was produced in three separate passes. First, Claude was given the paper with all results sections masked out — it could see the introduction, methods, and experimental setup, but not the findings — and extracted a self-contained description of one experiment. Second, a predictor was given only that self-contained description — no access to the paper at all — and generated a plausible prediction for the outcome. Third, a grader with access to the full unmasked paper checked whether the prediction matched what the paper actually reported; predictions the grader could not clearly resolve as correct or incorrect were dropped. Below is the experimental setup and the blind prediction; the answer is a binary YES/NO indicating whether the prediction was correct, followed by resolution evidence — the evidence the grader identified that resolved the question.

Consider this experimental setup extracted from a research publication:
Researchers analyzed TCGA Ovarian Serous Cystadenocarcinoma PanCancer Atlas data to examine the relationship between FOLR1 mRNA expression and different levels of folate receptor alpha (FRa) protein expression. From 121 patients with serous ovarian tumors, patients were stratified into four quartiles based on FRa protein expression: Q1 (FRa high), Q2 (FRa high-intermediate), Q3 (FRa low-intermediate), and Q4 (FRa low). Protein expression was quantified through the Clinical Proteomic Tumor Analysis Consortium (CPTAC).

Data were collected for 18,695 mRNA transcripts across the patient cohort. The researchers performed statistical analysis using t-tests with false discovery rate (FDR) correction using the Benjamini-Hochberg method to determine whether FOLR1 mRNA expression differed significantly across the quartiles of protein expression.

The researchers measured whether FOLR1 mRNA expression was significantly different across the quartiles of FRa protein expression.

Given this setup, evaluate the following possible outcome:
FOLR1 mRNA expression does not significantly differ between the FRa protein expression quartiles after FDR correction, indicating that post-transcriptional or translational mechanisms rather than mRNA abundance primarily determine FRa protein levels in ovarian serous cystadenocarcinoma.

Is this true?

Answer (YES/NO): NO